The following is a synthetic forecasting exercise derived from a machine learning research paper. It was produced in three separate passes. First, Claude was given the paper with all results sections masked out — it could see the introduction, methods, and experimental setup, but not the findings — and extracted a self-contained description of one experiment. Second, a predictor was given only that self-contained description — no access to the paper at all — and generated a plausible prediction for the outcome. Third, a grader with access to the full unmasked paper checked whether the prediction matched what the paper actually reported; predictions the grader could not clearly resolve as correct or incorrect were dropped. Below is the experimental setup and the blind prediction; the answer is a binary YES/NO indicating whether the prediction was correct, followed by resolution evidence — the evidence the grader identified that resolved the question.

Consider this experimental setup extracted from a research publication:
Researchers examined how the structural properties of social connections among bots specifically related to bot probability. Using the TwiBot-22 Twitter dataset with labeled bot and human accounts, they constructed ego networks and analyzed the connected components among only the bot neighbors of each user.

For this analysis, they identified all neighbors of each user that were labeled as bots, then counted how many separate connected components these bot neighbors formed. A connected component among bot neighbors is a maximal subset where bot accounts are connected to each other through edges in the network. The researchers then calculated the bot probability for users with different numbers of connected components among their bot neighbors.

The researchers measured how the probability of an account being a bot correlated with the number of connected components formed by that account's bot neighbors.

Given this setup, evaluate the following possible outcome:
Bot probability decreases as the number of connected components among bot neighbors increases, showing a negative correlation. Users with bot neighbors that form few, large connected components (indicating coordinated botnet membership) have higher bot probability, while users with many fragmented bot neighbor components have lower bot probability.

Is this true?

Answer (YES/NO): YES